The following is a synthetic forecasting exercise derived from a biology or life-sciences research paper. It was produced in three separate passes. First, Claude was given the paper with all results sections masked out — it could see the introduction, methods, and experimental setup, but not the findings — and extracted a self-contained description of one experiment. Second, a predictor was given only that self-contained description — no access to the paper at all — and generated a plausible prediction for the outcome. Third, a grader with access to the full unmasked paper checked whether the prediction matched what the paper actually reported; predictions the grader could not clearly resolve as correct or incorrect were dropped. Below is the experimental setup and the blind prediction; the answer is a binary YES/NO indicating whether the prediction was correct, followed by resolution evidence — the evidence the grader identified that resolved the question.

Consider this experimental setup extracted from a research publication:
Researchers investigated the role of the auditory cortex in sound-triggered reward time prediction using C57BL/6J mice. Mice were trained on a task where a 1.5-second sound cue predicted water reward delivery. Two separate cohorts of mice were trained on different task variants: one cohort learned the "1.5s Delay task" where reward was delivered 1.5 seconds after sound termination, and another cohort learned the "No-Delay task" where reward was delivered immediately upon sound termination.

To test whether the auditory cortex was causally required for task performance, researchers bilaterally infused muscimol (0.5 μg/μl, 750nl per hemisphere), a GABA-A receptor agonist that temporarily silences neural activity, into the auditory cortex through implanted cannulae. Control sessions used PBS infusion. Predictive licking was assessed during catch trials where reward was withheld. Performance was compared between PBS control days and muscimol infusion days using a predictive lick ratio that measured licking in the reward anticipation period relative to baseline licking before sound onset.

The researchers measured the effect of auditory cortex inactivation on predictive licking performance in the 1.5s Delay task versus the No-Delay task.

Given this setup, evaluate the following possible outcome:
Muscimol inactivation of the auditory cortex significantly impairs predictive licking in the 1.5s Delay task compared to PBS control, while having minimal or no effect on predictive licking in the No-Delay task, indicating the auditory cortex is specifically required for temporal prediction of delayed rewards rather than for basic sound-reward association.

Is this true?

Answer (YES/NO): YES